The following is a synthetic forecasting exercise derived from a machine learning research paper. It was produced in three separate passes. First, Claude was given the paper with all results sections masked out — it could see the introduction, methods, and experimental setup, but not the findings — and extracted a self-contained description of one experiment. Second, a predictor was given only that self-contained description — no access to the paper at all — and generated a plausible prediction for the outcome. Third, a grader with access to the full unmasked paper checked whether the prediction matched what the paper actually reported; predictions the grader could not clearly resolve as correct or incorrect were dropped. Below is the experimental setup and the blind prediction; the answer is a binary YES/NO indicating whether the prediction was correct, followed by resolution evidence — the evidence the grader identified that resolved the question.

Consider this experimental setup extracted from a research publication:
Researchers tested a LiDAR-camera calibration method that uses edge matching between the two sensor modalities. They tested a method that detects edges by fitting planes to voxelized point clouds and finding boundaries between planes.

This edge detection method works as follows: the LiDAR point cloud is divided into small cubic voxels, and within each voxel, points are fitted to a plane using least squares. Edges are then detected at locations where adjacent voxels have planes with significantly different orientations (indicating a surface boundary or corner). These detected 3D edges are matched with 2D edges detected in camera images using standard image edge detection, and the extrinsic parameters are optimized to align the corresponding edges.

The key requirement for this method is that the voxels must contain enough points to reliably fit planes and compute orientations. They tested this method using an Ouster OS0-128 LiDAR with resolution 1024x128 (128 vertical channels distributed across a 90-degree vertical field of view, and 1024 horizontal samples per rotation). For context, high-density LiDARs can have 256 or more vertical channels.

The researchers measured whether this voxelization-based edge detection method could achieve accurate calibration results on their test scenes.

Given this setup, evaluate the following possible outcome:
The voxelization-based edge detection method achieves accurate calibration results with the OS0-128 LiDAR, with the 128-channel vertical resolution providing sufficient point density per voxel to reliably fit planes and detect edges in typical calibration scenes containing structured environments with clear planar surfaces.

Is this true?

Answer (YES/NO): NO